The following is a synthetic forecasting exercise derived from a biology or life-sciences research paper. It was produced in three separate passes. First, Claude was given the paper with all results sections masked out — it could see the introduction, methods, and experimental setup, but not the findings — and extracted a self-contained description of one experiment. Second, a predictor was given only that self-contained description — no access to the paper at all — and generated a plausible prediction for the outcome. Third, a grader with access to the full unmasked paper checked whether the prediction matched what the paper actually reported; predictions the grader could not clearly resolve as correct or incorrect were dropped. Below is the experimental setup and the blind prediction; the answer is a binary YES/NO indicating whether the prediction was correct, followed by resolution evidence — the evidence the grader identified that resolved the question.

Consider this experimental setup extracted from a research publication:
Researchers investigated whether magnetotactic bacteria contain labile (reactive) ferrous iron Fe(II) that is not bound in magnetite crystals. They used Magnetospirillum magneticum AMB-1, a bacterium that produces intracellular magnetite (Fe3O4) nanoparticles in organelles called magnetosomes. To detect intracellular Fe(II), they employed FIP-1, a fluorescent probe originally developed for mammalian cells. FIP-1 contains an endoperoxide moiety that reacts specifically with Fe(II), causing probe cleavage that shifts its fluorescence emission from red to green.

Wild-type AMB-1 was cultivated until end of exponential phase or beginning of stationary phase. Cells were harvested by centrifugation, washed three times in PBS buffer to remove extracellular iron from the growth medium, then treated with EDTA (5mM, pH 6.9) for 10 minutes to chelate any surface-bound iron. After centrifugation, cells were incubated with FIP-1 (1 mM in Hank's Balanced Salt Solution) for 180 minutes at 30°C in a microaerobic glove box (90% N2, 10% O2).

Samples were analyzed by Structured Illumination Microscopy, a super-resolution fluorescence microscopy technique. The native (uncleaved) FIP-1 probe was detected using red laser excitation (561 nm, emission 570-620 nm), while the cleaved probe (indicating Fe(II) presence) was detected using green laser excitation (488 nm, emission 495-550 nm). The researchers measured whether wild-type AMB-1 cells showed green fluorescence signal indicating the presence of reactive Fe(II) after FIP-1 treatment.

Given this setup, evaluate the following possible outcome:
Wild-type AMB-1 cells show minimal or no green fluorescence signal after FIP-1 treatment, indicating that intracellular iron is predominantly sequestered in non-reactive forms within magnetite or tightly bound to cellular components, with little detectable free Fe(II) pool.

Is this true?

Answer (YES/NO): NO